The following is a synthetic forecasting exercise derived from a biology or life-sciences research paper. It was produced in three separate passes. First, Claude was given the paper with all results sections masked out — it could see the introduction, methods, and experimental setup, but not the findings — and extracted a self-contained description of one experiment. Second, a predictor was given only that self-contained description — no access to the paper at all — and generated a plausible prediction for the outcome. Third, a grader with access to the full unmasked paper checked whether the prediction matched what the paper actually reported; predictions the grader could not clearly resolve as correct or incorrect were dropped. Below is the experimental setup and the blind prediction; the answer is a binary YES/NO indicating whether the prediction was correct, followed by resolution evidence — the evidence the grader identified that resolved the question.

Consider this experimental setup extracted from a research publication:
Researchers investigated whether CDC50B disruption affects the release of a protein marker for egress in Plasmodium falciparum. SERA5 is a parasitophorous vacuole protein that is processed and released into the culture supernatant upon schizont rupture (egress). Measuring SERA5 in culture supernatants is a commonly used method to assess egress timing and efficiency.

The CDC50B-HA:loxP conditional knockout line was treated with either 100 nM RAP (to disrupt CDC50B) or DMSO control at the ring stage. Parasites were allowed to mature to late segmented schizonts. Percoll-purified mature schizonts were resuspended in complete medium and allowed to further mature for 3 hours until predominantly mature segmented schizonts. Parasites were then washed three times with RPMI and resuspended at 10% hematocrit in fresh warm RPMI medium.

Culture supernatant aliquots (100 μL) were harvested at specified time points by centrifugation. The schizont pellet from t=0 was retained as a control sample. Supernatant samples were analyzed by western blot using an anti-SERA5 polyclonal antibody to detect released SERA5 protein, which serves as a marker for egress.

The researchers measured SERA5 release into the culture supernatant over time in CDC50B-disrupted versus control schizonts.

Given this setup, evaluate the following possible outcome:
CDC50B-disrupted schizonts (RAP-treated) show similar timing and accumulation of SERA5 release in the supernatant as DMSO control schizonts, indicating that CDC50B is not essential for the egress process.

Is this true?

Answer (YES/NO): NO